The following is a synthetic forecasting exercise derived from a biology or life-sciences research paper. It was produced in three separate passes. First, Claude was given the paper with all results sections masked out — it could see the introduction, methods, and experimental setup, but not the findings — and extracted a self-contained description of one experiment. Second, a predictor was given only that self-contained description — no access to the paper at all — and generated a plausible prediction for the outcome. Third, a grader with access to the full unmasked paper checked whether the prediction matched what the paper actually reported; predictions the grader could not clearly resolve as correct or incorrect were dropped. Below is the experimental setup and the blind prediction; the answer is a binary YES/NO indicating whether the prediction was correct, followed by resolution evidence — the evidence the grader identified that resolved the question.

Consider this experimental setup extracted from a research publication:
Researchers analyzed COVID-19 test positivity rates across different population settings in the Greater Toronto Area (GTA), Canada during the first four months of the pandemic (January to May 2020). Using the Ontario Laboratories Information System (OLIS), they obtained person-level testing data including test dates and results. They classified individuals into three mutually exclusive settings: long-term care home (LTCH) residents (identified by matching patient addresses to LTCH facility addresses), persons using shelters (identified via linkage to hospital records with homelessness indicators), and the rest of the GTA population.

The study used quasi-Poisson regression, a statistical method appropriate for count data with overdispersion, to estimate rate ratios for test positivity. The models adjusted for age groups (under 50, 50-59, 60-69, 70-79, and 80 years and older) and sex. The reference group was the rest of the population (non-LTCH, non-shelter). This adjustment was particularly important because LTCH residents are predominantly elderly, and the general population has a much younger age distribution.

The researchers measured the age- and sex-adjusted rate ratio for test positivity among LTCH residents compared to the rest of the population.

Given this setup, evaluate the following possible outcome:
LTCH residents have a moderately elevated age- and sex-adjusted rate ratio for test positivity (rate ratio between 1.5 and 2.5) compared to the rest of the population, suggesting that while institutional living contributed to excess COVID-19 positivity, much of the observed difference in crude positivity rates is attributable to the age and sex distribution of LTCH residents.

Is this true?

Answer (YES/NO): NO